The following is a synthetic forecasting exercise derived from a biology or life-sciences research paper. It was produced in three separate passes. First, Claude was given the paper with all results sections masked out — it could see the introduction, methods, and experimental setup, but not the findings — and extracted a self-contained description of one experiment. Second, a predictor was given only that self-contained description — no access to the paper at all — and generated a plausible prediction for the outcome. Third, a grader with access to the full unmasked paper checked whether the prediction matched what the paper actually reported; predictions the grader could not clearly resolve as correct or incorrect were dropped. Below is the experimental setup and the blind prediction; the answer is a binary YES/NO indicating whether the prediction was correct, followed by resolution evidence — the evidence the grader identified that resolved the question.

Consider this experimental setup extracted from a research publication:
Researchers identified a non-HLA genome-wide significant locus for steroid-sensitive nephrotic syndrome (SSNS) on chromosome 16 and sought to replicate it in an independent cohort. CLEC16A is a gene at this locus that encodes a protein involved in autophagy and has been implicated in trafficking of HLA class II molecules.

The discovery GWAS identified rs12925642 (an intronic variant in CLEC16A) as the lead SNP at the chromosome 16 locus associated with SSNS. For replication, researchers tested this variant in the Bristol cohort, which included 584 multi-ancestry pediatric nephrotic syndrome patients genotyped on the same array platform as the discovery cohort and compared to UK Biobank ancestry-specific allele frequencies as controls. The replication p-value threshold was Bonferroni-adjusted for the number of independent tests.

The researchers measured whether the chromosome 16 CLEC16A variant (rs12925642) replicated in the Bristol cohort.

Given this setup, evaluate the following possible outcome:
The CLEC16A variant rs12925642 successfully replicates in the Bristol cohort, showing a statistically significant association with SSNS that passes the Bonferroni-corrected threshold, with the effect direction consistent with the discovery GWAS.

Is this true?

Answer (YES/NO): YES